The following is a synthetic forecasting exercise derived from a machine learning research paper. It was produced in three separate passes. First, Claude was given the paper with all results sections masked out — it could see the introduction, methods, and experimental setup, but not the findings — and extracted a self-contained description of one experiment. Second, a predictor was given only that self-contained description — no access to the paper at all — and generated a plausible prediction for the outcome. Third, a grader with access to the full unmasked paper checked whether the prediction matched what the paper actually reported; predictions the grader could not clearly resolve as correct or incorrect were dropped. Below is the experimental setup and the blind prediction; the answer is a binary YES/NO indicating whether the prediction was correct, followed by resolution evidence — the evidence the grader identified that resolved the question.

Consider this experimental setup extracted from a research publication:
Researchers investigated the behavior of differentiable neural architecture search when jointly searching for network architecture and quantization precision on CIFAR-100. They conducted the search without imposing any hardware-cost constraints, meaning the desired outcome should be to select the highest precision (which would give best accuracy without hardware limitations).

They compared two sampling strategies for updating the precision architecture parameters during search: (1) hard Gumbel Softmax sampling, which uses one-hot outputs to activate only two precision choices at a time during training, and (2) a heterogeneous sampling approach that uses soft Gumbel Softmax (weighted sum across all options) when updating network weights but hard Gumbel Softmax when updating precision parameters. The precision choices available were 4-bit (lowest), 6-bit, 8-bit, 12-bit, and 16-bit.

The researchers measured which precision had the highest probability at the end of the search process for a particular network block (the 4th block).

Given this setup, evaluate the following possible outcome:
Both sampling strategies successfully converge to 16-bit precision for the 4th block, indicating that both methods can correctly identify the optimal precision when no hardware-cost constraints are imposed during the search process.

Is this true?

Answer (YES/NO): NO